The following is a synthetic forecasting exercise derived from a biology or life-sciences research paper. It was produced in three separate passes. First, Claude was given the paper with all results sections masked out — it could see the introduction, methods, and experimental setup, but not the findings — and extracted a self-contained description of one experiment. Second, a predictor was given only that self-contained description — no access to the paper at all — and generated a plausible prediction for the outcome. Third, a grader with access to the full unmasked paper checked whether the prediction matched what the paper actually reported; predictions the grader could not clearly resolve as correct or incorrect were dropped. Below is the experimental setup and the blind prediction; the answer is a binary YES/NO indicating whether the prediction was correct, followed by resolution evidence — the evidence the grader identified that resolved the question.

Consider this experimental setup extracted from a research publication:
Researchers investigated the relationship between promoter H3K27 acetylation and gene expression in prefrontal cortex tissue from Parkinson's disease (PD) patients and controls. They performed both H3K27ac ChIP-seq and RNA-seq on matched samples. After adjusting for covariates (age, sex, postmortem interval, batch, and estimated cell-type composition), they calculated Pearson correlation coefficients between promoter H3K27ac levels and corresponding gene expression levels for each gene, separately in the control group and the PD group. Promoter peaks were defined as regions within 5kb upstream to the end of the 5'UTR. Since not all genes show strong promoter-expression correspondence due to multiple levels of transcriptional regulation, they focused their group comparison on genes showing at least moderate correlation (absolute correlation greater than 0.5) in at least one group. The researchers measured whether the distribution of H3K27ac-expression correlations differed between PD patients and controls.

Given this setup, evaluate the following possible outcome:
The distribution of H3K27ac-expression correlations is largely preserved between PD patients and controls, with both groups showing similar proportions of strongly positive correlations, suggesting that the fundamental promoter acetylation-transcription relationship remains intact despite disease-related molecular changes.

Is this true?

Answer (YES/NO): NO